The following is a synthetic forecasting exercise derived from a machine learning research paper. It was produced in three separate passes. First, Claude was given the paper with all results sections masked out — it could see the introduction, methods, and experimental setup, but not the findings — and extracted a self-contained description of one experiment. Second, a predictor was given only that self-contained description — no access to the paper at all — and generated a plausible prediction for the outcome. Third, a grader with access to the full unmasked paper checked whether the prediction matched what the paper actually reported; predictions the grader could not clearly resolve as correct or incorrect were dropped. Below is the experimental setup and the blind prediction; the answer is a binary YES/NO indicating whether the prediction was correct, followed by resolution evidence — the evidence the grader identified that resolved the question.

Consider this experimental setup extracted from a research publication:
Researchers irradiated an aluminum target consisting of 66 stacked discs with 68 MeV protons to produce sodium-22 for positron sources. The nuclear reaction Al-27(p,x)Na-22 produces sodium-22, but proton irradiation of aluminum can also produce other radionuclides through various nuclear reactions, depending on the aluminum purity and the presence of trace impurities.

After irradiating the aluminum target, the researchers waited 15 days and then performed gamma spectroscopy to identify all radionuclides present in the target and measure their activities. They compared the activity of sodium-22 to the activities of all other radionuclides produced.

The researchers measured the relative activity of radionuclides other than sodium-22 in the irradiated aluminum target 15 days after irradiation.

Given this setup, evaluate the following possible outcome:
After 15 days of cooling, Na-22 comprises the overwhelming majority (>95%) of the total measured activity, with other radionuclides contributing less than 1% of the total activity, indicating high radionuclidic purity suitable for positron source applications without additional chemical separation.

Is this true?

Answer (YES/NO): NO